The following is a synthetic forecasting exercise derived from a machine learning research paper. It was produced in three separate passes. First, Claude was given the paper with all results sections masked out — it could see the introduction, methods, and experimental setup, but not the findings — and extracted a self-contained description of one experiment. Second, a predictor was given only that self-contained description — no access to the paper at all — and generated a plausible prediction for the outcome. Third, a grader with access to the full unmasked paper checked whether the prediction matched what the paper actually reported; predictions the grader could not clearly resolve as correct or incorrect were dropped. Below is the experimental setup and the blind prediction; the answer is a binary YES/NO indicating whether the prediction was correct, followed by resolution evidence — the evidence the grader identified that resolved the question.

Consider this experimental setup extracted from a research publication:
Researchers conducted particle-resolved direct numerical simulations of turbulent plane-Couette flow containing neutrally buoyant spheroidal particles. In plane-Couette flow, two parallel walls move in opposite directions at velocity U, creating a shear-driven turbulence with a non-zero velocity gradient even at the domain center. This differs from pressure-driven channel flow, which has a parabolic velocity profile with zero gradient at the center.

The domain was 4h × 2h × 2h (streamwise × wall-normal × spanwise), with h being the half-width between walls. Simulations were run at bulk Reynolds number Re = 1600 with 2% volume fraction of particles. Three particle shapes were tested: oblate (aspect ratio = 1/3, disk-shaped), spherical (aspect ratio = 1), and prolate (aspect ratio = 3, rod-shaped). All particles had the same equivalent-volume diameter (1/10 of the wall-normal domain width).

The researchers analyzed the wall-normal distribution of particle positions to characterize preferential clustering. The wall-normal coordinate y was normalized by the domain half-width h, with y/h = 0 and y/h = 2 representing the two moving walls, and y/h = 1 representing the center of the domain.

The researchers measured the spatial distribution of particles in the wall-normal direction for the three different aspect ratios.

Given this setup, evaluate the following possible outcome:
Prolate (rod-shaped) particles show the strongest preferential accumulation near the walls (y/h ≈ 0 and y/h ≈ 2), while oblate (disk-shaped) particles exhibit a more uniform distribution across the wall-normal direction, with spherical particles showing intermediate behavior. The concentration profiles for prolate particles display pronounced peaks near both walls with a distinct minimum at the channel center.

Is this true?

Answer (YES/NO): NO